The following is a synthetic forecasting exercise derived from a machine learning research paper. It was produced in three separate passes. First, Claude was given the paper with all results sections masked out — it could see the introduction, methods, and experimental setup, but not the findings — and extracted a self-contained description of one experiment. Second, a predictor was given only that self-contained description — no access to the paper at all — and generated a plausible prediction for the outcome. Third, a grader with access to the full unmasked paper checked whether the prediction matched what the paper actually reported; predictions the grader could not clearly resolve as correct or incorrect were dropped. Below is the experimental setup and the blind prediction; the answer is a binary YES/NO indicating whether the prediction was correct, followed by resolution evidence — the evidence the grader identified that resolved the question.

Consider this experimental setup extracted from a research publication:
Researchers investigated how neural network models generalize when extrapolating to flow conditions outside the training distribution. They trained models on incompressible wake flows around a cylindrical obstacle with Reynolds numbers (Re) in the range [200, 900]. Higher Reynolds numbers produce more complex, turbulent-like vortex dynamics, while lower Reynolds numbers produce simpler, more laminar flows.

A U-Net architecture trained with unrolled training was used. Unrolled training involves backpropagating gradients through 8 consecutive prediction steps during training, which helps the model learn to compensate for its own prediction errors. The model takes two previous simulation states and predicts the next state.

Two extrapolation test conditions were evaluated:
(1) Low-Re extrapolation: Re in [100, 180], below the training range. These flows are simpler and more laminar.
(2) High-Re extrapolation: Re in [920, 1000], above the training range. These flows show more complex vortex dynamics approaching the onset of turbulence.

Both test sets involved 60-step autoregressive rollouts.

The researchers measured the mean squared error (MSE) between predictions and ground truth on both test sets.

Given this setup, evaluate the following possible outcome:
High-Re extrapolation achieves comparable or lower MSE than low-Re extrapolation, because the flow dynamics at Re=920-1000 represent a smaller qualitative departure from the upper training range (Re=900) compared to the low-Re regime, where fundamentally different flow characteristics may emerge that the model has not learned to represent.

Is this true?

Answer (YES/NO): YES